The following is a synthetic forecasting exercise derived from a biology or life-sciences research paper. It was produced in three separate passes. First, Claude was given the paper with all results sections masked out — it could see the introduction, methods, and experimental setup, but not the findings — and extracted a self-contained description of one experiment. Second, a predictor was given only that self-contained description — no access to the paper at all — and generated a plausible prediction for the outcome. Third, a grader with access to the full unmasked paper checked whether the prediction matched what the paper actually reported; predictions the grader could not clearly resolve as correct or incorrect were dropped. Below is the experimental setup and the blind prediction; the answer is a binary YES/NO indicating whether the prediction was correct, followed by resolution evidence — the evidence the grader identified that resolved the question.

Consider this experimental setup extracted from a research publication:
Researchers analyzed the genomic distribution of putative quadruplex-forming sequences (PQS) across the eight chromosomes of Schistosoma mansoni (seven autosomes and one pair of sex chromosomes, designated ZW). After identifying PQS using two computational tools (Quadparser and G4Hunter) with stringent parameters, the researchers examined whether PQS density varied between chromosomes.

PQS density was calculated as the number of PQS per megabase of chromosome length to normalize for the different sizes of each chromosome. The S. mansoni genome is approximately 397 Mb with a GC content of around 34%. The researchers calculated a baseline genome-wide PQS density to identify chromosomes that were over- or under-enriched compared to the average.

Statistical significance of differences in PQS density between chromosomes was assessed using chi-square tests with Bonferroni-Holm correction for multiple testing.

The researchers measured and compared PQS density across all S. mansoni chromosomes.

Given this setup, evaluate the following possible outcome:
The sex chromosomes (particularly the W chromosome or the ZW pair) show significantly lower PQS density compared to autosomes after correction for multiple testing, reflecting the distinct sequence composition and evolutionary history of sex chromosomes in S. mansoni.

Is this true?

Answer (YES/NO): NO